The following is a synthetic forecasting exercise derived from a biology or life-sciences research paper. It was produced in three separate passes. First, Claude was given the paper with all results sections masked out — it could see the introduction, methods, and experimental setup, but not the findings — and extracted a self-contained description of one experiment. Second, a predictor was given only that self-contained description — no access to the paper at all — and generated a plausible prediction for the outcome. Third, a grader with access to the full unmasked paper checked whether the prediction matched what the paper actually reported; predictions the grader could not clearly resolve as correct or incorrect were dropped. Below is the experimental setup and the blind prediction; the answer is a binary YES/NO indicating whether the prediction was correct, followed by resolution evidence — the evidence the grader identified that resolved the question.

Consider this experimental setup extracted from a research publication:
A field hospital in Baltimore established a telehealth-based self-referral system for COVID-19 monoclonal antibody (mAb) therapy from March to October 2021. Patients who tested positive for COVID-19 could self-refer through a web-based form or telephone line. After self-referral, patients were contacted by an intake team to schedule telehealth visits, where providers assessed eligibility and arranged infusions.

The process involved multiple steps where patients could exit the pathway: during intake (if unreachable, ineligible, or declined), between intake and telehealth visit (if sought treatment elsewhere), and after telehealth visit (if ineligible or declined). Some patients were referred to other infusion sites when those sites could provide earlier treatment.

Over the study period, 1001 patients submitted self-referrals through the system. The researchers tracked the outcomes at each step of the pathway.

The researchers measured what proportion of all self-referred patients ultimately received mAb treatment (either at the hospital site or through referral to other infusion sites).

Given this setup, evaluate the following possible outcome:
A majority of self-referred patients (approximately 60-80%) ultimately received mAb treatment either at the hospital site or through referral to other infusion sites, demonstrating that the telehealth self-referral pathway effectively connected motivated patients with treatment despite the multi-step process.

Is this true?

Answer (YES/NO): NO